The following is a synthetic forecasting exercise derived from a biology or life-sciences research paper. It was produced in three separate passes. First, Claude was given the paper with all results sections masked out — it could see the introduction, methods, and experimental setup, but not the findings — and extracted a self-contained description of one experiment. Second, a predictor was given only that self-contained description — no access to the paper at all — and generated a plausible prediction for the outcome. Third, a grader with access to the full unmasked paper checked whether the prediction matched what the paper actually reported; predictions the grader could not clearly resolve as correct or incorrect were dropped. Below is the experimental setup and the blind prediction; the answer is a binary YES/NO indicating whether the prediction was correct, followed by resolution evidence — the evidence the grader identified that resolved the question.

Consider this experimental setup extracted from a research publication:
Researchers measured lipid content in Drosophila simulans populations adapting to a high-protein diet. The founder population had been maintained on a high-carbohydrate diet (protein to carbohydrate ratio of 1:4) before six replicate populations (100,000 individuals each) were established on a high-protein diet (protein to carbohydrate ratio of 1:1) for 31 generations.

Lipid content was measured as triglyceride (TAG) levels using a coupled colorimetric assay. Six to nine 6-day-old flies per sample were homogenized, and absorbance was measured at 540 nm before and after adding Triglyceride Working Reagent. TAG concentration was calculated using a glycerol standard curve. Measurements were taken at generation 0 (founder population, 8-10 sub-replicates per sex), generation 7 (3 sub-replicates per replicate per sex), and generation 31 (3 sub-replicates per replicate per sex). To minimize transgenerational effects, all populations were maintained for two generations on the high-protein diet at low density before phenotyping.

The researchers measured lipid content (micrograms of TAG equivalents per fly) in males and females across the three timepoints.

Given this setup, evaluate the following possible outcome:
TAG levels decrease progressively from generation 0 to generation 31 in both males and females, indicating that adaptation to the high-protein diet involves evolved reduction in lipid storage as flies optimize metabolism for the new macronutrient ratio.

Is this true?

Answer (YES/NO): NO